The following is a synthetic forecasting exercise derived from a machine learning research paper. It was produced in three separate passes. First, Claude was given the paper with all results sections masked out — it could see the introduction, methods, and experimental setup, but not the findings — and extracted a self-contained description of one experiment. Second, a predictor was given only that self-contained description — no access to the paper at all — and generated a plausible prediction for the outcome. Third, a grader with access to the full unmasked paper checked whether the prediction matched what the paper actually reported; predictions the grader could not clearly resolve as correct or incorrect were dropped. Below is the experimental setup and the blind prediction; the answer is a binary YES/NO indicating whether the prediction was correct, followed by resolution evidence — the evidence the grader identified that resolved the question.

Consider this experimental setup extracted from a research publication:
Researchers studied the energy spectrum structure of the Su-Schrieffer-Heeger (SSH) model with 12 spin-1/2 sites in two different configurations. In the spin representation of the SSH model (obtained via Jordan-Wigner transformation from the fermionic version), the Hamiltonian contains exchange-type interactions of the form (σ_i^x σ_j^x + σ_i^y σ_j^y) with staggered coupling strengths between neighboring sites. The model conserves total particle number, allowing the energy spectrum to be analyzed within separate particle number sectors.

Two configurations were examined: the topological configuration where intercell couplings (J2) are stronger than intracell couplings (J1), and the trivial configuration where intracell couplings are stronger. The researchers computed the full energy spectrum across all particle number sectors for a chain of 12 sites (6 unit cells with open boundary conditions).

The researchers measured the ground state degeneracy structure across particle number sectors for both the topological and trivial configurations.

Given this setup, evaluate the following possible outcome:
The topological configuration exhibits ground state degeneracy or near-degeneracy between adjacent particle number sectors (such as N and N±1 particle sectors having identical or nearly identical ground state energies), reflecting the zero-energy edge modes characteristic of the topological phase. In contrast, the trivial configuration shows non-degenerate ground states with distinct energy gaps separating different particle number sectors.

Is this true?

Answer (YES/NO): YES